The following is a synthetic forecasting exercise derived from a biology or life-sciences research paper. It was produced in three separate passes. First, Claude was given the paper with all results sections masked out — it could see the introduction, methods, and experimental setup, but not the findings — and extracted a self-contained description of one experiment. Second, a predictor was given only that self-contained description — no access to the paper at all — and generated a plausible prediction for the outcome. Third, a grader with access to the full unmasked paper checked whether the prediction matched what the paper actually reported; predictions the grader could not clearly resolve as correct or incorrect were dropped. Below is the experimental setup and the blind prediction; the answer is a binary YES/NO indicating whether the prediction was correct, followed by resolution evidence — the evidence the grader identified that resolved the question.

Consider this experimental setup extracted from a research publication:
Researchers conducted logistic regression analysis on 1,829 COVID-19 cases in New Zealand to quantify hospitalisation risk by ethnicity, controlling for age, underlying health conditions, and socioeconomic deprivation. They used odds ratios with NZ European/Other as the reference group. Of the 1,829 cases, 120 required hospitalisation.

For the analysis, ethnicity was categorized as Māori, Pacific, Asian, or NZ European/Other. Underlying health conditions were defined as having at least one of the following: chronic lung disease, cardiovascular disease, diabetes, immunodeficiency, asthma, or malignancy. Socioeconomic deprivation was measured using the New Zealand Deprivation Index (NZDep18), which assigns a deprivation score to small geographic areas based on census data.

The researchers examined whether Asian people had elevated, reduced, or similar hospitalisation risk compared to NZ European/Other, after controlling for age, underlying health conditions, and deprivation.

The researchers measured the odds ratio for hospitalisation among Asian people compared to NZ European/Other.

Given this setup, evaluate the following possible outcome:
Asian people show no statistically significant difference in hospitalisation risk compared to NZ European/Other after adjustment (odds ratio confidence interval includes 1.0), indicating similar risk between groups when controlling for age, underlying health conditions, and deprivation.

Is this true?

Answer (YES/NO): YES